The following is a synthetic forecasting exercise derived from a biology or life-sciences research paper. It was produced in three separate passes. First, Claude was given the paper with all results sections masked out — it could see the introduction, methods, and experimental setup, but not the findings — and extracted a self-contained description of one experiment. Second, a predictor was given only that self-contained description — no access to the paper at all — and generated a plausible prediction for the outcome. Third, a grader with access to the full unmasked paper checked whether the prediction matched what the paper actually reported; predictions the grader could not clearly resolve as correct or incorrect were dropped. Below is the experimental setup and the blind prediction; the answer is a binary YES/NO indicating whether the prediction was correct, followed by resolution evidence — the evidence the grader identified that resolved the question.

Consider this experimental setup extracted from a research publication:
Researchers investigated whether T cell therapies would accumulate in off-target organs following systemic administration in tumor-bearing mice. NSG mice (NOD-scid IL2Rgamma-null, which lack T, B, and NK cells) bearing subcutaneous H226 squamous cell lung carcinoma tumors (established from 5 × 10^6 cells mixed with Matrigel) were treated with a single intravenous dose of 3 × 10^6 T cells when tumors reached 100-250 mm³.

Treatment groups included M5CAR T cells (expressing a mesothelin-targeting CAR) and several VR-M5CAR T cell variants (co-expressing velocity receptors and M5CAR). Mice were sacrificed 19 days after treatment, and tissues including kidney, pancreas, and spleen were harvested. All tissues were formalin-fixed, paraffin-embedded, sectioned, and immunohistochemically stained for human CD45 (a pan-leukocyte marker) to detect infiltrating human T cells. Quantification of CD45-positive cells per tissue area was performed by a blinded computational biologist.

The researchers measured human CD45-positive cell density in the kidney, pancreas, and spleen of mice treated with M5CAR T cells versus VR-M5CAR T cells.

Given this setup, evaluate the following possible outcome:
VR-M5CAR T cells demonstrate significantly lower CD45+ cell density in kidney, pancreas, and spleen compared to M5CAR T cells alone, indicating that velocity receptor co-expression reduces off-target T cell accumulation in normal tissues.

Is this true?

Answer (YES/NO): NO